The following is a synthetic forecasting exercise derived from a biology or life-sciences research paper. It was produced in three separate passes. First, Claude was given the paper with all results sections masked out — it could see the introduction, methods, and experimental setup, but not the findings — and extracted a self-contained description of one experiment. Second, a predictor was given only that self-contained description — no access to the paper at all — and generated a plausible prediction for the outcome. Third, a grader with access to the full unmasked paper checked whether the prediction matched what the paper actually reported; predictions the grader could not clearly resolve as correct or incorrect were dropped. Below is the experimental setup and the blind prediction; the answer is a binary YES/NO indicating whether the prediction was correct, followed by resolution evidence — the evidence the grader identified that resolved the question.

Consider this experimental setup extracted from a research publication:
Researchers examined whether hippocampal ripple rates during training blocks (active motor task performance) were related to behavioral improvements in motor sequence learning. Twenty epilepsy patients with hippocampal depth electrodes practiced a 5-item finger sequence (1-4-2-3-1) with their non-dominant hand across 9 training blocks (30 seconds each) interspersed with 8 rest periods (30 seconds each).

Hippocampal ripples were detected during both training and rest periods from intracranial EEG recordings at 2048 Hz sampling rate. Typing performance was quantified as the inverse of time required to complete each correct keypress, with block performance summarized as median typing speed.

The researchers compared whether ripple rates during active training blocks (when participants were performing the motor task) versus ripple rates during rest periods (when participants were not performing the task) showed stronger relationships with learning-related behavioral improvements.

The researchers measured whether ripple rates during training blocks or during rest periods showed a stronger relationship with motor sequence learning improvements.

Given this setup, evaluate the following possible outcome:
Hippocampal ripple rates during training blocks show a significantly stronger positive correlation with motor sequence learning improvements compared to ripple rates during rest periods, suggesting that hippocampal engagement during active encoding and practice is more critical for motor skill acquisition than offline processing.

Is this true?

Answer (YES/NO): NO